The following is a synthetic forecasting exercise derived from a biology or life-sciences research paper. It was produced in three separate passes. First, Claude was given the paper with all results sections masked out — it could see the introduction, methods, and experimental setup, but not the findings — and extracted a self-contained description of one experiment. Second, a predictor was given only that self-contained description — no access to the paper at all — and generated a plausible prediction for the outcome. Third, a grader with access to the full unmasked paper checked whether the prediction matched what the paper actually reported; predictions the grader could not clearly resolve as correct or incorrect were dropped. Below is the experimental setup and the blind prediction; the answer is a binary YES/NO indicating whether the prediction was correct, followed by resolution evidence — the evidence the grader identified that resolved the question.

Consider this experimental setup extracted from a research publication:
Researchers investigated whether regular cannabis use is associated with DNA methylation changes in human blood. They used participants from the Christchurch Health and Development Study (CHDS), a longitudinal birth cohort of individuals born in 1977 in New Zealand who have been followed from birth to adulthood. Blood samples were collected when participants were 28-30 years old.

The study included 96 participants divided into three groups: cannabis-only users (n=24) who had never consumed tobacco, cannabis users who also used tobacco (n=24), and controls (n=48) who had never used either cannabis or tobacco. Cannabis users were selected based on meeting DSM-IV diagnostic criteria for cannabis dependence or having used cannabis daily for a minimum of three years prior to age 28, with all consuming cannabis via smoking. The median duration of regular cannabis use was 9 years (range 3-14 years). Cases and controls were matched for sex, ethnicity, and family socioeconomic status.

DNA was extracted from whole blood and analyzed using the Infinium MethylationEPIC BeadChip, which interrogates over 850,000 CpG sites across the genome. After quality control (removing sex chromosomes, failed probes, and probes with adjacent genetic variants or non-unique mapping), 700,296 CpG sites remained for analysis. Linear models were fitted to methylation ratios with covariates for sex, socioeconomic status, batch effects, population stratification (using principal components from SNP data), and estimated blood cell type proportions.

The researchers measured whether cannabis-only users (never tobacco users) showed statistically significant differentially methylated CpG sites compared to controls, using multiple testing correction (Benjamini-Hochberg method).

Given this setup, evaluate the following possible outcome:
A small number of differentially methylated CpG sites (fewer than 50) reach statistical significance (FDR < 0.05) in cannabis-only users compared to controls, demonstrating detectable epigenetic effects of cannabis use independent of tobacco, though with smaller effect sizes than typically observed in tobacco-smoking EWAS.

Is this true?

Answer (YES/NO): NO